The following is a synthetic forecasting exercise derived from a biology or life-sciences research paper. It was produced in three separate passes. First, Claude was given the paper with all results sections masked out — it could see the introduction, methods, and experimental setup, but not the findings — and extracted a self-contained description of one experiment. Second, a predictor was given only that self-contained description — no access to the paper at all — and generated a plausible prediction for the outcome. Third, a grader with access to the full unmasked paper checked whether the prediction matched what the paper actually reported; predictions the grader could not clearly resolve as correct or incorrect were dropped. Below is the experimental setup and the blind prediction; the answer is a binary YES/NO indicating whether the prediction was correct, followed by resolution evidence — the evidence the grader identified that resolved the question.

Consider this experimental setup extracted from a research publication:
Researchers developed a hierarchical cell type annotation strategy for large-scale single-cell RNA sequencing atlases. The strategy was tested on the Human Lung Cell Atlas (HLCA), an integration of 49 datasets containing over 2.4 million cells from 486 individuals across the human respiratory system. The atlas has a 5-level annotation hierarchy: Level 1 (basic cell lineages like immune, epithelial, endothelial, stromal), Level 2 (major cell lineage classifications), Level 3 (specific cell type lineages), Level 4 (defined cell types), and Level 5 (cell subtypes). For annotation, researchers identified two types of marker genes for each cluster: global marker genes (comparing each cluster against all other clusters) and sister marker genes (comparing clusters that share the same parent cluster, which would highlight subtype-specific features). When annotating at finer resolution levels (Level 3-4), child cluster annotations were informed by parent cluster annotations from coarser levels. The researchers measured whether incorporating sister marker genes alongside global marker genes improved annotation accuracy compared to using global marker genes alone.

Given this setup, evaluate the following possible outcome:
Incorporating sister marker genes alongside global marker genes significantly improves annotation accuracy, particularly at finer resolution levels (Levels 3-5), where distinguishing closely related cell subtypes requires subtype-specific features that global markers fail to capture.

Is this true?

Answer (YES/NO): YES